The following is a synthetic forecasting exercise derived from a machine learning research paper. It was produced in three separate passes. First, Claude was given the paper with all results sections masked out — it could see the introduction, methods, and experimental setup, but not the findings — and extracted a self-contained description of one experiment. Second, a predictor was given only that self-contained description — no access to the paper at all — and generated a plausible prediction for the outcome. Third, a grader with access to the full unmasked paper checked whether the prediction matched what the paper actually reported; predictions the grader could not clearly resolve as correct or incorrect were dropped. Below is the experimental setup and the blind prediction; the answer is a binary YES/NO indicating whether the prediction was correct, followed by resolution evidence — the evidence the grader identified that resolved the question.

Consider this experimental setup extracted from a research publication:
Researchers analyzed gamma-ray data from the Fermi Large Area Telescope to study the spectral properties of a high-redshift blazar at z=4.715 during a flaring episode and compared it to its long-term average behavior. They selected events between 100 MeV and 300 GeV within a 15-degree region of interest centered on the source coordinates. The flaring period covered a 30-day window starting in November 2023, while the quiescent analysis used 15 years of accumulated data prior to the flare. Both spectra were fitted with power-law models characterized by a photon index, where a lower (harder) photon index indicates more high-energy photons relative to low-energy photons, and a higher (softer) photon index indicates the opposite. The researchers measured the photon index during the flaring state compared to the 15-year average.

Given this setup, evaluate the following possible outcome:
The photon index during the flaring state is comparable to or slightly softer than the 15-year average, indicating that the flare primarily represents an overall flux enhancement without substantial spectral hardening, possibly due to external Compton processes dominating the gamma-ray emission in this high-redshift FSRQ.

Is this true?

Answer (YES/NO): NO